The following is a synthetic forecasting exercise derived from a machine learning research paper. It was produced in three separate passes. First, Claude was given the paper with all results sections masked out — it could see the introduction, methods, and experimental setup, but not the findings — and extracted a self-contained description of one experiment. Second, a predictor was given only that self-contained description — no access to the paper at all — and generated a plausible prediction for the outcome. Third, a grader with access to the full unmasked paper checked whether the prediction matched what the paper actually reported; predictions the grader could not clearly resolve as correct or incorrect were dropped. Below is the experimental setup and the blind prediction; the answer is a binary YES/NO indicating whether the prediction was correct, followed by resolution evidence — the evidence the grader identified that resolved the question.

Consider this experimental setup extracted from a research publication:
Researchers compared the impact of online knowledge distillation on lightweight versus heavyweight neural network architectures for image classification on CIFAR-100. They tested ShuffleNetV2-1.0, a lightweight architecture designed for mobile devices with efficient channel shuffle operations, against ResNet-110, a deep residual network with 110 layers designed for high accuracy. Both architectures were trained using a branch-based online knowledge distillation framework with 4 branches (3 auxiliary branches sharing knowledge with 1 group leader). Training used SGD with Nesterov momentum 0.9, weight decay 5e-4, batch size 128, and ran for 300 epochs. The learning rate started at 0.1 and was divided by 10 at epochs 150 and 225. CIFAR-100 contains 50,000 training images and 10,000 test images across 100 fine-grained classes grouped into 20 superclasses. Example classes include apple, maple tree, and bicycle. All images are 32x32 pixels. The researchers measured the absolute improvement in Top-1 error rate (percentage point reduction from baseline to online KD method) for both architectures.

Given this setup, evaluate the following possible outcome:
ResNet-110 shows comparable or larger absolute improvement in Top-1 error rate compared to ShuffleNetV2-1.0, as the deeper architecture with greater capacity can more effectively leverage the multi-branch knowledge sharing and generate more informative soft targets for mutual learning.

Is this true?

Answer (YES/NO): NO